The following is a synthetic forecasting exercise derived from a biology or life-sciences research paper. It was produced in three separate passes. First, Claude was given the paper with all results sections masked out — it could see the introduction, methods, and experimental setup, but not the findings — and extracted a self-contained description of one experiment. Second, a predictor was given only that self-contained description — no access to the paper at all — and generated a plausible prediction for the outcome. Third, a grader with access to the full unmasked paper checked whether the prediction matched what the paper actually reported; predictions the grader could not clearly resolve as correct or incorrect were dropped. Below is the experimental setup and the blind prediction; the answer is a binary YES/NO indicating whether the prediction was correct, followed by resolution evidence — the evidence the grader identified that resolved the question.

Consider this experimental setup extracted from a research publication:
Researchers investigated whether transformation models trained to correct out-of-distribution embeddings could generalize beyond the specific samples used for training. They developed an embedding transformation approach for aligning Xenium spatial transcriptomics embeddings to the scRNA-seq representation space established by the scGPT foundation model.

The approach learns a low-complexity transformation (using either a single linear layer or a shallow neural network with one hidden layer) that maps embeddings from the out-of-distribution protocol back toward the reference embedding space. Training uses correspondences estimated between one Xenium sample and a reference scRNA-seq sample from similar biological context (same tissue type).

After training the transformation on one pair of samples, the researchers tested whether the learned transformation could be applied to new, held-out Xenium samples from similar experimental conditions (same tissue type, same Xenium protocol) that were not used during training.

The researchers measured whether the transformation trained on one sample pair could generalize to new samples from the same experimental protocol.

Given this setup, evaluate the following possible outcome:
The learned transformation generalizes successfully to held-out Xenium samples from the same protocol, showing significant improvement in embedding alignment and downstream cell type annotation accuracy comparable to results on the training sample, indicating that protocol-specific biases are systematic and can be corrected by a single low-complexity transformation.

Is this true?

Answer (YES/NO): YES